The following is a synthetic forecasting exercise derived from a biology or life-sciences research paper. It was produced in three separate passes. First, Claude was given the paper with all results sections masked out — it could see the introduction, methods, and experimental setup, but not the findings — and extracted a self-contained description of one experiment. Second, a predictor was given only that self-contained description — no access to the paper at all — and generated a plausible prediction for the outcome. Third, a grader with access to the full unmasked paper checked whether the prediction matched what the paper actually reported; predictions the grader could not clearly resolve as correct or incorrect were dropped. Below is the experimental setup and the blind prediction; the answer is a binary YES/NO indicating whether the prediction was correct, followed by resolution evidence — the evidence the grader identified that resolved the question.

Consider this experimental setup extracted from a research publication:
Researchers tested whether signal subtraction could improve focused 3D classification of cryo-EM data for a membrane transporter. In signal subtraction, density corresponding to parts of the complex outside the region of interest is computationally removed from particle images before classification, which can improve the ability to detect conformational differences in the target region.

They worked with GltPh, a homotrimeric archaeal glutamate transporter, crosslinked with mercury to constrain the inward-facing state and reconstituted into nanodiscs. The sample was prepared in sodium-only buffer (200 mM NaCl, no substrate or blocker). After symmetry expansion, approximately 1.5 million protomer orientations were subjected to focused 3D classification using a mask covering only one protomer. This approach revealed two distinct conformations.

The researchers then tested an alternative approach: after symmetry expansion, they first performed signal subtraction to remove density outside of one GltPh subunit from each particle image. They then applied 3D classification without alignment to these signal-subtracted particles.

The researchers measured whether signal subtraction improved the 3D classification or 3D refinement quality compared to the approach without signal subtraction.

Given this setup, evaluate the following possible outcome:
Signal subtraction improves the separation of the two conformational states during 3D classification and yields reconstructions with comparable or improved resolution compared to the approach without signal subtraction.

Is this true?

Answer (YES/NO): NO